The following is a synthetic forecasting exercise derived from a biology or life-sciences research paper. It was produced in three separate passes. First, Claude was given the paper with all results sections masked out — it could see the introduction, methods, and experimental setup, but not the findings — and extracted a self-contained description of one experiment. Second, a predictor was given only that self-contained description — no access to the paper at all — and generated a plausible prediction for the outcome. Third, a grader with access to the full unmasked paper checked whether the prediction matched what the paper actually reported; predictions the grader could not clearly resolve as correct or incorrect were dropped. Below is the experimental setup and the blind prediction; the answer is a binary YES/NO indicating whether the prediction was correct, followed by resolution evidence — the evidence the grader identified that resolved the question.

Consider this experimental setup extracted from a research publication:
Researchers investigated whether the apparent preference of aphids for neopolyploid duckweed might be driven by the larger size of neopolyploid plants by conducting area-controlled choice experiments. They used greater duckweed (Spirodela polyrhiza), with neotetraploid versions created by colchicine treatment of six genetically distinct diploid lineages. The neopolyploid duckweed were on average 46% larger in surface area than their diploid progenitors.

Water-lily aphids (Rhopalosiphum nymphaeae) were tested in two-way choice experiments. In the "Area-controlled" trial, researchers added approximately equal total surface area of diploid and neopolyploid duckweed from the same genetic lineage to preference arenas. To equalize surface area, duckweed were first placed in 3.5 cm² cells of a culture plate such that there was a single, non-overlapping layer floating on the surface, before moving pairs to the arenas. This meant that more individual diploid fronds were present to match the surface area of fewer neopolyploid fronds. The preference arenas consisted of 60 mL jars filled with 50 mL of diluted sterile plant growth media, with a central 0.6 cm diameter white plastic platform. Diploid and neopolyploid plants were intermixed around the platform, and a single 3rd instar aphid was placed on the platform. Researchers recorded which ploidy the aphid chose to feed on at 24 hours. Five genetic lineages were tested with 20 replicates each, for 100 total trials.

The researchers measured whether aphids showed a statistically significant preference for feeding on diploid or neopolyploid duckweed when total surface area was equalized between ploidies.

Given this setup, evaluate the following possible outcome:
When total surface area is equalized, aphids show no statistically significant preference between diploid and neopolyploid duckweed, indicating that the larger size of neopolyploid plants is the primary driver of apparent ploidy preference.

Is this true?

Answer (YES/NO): YES